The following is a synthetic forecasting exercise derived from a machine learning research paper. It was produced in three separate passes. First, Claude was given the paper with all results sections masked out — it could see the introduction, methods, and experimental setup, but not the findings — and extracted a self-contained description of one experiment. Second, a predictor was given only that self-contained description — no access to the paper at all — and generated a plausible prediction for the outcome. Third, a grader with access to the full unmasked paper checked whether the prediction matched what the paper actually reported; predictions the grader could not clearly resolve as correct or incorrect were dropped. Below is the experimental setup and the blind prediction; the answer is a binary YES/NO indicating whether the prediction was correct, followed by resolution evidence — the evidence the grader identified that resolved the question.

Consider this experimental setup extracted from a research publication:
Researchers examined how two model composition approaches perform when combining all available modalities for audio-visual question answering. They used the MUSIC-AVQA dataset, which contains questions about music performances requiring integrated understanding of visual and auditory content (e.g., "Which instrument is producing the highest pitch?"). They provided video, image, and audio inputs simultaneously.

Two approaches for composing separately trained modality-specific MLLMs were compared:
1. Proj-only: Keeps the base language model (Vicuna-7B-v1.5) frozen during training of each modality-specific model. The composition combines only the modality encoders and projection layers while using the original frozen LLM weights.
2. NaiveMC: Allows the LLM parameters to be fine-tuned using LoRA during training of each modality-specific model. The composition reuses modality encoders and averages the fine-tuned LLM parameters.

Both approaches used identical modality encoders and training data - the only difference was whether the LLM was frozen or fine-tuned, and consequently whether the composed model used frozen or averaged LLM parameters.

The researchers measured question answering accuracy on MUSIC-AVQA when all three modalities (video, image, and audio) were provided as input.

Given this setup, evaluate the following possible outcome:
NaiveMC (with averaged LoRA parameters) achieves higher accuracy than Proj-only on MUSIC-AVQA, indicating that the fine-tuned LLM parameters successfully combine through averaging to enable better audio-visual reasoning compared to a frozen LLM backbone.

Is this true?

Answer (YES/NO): YES